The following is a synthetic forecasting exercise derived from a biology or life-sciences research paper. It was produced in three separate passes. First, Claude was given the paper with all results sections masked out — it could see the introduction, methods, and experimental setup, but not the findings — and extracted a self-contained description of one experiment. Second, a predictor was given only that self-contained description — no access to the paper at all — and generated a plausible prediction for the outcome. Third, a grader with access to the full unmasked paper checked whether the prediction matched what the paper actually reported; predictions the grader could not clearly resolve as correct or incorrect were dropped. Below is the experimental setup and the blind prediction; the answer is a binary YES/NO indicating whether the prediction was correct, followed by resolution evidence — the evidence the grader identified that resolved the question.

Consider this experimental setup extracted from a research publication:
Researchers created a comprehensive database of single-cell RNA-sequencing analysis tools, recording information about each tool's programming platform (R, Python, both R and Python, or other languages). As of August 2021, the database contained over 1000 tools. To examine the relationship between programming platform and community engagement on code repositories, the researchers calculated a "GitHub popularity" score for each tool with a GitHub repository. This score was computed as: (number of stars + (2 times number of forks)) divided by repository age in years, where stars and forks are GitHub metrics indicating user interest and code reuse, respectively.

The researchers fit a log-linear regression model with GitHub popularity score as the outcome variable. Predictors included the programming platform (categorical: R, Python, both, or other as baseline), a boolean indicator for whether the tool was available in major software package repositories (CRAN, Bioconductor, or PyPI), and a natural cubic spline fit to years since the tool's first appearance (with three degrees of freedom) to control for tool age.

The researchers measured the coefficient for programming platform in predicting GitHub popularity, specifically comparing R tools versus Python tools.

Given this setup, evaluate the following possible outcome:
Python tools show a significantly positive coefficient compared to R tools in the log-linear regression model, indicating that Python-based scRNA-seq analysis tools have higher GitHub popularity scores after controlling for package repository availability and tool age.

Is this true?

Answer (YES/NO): YES